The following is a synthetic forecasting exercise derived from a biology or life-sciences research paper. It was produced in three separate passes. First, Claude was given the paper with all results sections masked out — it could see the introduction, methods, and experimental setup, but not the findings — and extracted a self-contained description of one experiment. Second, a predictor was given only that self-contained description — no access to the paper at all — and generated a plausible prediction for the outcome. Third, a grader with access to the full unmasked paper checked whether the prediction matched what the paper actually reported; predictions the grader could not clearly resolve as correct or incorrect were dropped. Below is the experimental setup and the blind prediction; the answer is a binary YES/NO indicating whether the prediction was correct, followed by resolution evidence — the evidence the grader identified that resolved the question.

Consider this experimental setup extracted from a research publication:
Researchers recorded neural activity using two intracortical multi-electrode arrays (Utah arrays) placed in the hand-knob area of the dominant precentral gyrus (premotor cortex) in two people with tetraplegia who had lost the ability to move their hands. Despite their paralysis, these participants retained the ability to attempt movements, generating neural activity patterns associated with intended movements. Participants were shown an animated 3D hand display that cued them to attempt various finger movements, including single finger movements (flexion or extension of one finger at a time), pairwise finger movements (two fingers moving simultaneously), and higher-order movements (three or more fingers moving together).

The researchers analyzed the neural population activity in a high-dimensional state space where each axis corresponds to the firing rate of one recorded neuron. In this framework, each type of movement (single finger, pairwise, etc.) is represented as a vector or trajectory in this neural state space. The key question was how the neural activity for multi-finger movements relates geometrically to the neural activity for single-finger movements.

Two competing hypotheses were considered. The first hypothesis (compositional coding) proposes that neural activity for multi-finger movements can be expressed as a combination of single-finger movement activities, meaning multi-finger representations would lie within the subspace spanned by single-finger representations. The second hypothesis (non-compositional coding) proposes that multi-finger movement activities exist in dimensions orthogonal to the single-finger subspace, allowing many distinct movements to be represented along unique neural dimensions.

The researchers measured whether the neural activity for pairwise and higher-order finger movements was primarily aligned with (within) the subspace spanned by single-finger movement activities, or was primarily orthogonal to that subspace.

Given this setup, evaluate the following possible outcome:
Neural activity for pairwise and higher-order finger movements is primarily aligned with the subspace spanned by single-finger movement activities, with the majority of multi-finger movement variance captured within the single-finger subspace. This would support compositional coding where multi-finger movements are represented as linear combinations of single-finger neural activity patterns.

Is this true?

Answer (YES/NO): YES